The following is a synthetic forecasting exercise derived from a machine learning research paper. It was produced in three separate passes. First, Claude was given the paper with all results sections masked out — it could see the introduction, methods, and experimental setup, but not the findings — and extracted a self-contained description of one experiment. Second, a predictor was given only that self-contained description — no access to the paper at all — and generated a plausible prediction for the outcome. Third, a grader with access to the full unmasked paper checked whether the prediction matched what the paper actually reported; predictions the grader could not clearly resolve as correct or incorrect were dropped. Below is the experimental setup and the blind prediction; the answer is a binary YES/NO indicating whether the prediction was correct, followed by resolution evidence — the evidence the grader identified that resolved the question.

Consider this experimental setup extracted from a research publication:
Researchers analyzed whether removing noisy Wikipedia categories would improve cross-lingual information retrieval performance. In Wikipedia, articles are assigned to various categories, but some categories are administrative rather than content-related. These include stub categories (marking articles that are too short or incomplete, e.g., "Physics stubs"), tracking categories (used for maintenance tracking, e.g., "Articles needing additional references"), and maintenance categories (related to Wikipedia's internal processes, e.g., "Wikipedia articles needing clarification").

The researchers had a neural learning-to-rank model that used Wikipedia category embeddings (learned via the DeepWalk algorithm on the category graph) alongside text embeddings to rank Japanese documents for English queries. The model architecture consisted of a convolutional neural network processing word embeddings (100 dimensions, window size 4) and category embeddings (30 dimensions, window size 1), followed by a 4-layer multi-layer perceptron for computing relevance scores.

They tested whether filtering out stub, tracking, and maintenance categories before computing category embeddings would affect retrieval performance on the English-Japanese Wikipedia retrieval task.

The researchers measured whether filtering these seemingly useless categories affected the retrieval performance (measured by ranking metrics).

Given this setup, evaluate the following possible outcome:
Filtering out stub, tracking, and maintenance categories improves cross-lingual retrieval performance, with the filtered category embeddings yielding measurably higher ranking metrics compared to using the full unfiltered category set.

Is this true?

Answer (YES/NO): NO